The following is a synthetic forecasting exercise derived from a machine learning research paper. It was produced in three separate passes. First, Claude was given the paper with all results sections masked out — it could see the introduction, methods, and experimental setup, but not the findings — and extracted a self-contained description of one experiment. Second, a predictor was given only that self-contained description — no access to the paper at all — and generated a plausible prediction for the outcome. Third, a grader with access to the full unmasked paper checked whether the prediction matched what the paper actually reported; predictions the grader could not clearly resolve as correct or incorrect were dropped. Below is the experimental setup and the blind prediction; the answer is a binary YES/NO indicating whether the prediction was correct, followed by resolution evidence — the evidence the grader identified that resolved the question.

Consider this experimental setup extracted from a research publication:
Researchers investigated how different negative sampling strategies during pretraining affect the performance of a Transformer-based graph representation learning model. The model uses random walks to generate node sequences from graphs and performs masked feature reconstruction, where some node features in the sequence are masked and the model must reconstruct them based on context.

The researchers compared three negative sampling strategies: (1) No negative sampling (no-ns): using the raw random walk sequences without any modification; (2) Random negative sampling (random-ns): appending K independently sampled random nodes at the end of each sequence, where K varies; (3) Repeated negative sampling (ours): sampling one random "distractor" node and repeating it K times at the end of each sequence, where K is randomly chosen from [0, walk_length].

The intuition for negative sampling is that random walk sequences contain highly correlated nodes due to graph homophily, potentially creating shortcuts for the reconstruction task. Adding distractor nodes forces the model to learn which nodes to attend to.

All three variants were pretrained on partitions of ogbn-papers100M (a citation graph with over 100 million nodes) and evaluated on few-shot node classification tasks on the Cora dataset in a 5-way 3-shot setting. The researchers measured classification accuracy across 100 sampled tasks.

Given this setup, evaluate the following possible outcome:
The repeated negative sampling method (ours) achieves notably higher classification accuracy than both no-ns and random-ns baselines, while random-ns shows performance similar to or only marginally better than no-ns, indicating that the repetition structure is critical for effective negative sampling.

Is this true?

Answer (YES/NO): NO